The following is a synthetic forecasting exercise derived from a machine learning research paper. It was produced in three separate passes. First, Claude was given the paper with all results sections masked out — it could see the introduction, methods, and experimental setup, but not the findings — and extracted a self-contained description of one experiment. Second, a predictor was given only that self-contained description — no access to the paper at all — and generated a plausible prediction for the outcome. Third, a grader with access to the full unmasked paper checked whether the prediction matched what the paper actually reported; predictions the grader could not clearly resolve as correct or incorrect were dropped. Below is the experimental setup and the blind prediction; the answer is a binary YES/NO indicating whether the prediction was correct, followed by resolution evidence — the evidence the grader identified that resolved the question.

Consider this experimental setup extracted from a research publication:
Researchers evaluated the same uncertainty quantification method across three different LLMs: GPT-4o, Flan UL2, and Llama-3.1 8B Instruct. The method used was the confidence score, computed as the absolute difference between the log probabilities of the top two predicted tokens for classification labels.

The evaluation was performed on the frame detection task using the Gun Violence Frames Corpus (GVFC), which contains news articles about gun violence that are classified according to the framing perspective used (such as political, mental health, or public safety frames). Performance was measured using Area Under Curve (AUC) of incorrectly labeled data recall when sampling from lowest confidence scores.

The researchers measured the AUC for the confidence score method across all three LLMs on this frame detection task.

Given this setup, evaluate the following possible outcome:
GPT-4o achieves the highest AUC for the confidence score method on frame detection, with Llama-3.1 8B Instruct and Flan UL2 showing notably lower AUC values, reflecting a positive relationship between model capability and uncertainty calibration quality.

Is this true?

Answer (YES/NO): YES